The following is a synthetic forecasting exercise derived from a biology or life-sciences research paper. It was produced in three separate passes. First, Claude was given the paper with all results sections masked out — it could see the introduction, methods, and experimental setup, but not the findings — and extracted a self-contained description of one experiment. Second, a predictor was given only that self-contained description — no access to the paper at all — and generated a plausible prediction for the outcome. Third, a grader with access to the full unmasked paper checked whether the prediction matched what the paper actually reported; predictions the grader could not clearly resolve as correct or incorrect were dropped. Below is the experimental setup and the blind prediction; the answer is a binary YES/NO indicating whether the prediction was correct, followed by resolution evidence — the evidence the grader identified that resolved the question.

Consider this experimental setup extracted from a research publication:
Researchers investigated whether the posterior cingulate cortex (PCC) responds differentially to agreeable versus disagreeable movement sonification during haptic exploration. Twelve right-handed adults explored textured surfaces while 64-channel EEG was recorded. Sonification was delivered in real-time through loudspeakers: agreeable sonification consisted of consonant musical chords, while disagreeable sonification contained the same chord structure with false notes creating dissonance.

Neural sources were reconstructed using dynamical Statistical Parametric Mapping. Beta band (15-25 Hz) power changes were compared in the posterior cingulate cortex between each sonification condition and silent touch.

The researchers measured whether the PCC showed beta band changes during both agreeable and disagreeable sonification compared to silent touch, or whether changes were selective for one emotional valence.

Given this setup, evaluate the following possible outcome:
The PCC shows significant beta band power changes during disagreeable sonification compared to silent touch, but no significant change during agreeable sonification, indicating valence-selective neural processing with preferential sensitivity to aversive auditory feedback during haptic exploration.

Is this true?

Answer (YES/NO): NO